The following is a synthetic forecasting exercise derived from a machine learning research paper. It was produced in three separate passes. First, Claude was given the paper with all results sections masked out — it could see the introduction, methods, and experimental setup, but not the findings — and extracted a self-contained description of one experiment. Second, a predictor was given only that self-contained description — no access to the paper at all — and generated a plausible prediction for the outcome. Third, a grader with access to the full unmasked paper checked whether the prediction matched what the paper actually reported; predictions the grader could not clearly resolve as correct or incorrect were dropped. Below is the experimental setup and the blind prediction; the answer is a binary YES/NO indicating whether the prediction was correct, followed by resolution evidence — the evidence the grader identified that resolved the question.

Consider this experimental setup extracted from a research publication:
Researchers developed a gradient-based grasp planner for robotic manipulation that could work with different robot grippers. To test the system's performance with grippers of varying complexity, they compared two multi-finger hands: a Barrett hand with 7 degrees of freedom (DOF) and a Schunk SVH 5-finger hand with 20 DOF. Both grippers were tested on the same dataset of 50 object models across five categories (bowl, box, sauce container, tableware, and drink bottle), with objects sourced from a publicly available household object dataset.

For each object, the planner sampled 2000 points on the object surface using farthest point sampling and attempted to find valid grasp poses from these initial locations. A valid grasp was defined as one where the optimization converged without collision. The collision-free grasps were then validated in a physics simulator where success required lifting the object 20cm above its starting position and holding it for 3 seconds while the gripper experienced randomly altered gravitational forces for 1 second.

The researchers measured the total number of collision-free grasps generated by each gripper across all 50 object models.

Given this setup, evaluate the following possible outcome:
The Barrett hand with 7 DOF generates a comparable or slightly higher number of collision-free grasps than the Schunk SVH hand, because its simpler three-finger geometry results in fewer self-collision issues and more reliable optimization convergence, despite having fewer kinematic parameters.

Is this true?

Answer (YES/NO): NO